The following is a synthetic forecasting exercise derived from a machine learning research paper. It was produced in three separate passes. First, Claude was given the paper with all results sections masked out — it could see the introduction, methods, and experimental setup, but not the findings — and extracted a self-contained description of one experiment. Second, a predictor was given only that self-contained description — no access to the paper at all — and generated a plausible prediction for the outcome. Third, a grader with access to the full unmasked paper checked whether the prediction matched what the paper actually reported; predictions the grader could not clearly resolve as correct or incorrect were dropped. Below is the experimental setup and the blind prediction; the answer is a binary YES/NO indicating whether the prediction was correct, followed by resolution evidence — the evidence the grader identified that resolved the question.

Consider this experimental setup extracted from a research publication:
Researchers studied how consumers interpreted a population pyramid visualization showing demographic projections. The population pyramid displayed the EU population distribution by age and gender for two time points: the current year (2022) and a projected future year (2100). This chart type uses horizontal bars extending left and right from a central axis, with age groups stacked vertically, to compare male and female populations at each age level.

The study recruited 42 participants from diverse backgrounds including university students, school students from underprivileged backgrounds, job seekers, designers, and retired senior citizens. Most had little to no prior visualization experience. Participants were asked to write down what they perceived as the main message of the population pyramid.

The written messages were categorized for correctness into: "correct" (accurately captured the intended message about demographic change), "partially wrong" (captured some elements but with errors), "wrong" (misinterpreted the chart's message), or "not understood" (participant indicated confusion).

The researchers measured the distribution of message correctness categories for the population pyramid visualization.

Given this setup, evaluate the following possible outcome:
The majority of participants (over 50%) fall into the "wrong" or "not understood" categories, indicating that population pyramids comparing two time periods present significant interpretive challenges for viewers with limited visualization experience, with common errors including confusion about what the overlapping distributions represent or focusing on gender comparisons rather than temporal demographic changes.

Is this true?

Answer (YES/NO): NO